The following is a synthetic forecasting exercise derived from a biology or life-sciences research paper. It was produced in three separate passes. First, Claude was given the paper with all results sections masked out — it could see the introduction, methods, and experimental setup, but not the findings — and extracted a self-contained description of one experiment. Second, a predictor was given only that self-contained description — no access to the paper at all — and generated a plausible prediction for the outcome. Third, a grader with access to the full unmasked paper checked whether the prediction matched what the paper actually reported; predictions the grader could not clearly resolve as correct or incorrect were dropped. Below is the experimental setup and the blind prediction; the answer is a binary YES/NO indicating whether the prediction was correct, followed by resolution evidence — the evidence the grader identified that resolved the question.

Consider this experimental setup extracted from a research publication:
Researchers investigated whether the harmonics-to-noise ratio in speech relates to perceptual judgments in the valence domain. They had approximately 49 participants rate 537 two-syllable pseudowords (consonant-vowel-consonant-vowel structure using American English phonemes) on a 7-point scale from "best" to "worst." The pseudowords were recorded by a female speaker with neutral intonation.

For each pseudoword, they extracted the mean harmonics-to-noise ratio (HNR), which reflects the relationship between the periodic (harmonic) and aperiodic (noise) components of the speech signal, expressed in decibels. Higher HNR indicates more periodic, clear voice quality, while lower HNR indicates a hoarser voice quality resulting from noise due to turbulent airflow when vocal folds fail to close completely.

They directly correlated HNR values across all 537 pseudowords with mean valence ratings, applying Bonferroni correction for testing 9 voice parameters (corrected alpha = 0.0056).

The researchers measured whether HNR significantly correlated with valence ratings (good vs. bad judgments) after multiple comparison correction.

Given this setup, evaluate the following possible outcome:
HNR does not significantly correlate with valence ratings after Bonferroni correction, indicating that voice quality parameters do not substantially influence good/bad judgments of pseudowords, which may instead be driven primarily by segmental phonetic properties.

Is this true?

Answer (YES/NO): NO